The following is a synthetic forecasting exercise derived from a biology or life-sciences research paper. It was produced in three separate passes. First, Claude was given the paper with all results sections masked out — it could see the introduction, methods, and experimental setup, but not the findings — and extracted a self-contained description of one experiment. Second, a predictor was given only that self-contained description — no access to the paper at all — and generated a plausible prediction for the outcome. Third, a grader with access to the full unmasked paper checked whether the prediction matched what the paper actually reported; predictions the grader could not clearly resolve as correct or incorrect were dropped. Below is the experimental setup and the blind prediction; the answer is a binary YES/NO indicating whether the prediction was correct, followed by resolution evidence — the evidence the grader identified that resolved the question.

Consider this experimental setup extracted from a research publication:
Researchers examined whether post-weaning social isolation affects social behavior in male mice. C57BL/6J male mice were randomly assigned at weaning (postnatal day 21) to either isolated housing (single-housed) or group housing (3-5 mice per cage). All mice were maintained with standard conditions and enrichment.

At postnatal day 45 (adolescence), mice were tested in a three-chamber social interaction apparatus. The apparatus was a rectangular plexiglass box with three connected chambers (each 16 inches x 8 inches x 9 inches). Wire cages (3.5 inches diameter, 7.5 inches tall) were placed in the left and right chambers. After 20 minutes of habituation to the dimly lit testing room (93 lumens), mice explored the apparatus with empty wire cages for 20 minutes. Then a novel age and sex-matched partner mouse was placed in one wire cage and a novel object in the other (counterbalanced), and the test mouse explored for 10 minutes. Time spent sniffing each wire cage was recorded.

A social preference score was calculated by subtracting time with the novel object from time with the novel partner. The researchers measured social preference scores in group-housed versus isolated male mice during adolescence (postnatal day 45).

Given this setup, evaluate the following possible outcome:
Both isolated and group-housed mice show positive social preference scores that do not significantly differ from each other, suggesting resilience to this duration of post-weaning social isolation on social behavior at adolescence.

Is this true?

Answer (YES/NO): YES